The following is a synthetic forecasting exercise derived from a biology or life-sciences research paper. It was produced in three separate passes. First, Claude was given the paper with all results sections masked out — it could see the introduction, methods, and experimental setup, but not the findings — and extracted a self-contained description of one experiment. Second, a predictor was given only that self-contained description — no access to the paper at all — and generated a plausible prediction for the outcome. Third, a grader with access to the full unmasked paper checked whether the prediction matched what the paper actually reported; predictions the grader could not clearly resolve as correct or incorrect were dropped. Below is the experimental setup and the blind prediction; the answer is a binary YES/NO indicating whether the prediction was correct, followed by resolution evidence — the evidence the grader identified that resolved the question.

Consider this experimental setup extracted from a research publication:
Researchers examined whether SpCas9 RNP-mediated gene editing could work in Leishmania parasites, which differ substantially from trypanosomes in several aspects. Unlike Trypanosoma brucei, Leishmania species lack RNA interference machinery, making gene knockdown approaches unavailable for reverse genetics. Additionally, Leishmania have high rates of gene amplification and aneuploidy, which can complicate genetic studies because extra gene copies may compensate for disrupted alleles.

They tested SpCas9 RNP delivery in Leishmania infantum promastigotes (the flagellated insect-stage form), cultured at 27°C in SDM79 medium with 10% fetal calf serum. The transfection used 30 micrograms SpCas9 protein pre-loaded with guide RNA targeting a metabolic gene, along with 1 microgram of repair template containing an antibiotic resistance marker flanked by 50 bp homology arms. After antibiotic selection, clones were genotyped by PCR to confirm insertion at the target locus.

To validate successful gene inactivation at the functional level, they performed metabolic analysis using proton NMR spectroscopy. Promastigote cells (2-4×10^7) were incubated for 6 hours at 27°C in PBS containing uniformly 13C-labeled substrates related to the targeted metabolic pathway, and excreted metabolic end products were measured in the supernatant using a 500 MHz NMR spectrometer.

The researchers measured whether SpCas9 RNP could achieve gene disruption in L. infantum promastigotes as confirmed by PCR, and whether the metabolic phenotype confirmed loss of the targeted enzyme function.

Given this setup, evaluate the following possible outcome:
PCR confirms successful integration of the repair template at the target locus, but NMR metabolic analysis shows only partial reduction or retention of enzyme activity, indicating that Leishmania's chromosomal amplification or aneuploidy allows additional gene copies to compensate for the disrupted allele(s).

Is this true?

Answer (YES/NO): NO